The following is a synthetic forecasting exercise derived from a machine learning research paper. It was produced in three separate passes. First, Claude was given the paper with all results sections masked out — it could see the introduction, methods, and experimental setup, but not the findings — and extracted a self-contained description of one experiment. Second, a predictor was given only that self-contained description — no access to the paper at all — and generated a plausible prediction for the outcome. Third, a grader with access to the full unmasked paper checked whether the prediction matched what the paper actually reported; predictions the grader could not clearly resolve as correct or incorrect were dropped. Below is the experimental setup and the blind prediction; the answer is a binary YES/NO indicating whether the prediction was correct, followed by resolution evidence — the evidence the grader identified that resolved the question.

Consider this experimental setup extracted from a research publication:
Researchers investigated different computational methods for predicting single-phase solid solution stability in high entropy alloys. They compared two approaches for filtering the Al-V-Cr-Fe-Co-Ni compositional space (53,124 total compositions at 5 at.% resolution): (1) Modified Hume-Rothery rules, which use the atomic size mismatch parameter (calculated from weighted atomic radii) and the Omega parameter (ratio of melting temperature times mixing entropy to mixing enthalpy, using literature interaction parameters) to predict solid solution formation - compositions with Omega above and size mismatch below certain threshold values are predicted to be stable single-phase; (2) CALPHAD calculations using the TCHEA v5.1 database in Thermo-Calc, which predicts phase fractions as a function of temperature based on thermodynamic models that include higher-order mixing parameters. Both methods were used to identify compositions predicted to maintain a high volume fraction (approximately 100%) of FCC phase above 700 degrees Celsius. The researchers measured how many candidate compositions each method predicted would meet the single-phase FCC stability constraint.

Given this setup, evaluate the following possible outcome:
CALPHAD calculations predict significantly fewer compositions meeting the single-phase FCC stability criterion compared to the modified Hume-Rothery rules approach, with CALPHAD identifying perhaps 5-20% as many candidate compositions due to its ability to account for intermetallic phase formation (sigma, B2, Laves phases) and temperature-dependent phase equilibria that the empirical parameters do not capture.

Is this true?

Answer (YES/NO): YES